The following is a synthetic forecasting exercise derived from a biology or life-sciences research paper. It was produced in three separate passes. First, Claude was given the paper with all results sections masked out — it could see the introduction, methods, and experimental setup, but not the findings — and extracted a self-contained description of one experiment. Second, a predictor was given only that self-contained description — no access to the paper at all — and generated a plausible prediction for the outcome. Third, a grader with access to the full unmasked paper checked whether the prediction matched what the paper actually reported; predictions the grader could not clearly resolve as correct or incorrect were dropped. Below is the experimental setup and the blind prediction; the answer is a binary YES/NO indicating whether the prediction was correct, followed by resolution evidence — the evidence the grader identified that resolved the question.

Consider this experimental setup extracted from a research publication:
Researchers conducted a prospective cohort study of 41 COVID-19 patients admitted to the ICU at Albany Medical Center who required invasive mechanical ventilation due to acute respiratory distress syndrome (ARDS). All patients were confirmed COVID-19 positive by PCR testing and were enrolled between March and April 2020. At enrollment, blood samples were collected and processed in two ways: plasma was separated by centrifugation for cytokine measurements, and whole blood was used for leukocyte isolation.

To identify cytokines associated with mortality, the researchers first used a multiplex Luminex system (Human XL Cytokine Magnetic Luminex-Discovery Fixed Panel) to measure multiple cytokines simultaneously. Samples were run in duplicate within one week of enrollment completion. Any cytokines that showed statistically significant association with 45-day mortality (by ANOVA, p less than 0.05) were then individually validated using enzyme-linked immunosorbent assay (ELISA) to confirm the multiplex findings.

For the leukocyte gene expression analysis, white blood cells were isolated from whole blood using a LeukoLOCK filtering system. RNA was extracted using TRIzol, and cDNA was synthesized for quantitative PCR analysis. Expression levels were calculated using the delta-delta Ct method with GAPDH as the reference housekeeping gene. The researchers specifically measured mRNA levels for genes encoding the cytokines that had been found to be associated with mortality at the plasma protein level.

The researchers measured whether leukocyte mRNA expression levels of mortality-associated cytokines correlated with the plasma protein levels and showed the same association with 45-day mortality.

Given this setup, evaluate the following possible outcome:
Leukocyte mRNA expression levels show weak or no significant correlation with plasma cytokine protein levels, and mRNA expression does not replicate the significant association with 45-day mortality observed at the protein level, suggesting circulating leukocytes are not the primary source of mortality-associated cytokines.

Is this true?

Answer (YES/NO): NO